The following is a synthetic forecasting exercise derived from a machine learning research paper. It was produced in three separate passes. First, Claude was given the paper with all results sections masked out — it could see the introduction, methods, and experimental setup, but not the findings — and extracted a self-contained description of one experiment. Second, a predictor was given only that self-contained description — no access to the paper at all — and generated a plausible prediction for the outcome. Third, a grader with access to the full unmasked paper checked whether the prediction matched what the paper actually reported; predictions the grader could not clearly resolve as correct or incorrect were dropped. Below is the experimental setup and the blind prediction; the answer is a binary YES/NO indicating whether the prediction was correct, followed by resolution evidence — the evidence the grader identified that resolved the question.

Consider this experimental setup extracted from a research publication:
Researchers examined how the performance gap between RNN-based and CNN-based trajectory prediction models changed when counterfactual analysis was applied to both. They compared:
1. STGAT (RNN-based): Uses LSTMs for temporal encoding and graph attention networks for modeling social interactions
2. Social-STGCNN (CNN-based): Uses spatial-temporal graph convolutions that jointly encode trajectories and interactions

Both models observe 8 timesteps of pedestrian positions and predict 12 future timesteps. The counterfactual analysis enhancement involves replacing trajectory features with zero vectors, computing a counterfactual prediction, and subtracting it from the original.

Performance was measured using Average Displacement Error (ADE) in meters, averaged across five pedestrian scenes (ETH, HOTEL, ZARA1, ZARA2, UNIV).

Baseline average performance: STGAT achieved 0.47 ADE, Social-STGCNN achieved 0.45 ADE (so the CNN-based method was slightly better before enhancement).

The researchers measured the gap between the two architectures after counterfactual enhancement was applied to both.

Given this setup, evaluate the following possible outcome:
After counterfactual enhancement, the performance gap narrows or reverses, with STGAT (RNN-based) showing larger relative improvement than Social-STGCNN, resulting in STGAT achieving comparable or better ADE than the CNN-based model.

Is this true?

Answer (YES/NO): YES